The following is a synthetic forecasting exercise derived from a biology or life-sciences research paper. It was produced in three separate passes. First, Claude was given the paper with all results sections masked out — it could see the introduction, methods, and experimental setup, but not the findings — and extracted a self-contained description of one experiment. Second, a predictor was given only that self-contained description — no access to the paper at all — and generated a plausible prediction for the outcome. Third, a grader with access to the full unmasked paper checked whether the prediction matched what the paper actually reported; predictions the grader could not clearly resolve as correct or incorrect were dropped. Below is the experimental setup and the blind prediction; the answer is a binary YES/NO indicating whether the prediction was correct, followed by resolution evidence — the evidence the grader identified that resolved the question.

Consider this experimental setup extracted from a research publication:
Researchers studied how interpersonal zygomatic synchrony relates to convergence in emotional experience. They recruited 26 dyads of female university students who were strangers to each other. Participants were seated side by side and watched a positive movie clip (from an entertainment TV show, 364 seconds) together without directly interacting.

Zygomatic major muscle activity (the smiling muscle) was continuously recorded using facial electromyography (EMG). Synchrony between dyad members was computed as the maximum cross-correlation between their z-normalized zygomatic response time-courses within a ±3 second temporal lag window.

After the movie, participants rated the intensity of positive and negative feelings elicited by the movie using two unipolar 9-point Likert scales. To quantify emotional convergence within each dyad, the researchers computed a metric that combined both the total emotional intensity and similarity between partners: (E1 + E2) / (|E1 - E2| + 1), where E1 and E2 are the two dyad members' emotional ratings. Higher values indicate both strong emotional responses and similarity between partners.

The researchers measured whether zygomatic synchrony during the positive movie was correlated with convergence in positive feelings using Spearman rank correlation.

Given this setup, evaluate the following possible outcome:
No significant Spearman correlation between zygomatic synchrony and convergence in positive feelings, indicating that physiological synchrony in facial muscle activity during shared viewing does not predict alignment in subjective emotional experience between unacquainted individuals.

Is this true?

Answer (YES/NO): NO